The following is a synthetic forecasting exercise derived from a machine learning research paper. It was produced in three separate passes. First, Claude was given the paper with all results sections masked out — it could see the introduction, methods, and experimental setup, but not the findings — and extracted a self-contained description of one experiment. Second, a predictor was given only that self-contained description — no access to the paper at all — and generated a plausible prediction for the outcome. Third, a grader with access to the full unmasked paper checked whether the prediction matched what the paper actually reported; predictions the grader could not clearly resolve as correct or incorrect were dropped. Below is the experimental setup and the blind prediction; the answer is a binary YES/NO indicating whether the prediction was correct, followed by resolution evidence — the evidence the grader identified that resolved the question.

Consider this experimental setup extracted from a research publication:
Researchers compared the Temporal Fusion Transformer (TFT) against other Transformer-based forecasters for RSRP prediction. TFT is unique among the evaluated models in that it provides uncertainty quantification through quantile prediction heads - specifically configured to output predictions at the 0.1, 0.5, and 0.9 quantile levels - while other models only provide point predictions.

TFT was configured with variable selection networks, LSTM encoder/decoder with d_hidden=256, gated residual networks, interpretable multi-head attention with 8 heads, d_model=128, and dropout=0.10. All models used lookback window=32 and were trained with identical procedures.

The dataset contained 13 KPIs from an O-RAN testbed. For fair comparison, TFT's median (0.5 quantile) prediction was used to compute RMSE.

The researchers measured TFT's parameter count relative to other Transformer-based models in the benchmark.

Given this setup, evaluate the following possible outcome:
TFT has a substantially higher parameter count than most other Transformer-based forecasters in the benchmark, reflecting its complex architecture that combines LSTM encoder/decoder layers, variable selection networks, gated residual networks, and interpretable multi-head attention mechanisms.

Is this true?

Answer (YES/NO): YES